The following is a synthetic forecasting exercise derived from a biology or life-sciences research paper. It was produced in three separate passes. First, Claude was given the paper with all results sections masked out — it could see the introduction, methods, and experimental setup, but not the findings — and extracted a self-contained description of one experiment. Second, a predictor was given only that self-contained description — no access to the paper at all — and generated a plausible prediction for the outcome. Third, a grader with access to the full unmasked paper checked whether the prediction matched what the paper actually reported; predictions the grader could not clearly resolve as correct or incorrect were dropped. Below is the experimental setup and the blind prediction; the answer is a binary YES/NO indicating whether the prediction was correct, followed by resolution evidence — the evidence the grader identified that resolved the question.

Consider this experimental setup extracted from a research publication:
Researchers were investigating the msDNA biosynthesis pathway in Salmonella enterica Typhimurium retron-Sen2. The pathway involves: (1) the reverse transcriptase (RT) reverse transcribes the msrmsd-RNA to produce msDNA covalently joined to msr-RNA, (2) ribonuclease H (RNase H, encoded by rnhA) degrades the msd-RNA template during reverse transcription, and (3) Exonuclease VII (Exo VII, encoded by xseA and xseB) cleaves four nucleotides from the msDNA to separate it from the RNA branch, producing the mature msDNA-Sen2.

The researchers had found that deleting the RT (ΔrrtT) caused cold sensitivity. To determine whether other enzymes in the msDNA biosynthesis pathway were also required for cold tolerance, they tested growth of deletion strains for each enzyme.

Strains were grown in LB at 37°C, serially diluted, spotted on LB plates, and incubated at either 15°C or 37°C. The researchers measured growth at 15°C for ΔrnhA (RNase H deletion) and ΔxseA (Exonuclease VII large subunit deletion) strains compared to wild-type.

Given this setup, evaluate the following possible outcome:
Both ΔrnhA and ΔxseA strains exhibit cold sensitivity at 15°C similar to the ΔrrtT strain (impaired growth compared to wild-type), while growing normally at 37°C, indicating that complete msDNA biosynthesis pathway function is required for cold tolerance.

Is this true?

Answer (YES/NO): YES